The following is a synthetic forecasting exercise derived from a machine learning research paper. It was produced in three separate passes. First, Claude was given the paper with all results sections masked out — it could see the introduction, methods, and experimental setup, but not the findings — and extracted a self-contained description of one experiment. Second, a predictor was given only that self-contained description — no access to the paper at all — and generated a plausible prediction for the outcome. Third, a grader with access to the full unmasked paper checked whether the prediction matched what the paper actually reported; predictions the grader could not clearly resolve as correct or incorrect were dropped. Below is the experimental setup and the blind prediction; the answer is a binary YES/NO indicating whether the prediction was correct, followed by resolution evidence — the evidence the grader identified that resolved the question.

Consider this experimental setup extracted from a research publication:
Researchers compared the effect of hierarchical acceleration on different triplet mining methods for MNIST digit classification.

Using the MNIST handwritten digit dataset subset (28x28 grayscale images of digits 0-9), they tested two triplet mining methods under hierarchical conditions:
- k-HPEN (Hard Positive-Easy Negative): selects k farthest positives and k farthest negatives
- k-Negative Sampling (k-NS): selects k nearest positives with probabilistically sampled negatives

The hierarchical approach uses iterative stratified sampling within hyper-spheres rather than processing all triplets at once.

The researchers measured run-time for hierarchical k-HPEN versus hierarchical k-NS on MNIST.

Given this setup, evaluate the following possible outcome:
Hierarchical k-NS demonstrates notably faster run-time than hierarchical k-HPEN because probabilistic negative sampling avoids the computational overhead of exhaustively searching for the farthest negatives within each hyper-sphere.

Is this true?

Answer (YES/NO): NO